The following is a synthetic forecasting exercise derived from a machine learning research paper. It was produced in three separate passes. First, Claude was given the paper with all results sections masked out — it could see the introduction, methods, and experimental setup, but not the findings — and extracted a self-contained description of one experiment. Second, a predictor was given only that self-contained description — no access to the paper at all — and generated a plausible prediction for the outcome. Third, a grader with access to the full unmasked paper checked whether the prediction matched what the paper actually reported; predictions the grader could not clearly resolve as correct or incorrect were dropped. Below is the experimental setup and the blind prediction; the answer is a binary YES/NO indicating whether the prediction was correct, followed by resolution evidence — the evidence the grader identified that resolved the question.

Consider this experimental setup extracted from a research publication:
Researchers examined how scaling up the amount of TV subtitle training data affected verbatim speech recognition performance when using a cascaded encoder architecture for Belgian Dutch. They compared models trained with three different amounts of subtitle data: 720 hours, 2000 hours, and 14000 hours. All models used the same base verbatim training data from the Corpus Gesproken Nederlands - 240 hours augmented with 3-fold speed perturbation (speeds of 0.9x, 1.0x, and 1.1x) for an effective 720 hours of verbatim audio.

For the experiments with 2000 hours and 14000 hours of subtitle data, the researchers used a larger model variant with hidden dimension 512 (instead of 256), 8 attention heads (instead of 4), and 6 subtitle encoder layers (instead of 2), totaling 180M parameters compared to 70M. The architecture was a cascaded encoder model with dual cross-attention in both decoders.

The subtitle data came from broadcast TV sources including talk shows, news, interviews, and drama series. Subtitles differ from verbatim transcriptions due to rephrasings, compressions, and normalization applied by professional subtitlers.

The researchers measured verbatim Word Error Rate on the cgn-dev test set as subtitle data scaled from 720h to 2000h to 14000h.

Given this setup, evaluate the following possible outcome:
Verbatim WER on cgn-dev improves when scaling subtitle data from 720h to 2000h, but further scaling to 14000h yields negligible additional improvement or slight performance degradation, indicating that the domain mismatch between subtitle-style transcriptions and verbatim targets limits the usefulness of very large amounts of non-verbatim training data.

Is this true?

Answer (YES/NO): NO